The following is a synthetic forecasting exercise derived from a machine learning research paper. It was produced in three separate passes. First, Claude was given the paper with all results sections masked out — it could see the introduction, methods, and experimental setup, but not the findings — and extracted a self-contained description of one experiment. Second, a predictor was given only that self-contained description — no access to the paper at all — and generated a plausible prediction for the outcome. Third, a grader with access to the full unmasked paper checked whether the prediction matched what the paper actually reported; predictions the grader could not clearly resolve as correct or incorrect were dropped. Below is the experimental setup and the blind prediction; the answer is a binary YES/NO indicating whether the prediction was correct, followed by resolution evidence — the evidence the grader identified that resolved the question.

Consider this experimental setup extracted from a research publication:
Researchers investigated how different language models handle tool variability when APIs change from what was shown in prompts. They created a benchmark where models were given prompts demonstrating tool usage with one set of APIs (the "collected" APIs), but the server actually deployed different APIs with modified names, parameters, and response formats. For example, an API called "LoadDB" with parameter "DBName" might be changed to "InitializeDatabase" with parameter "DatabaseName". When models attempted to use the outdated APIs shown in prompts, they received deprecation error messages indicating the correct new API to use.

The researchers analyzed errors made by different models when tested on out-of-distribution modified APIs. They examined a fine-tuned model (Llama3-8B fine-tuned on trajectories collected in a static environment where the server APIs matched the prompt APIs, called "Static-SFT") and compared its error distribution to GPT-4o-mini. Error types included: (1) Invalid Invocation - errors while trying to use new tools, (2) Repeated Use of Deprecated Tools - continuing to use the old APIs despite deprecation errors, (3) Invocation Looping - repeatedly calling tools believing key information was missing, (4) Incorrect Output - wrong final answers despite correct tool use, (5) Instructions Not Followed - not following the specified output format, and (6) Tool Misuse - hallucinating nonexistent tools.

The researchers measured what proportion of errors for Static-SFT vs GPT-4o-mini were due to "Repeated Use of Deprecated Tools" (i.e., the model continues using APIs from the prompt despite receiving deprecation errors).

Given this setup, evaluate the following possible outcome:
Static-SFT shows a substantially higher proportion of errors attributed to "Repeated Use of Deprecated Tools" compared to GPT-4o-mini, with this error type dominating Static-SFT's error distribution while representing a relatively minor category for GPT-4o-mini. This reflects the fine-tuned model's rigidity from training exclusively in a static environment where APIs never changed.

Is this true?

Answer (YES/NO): YES